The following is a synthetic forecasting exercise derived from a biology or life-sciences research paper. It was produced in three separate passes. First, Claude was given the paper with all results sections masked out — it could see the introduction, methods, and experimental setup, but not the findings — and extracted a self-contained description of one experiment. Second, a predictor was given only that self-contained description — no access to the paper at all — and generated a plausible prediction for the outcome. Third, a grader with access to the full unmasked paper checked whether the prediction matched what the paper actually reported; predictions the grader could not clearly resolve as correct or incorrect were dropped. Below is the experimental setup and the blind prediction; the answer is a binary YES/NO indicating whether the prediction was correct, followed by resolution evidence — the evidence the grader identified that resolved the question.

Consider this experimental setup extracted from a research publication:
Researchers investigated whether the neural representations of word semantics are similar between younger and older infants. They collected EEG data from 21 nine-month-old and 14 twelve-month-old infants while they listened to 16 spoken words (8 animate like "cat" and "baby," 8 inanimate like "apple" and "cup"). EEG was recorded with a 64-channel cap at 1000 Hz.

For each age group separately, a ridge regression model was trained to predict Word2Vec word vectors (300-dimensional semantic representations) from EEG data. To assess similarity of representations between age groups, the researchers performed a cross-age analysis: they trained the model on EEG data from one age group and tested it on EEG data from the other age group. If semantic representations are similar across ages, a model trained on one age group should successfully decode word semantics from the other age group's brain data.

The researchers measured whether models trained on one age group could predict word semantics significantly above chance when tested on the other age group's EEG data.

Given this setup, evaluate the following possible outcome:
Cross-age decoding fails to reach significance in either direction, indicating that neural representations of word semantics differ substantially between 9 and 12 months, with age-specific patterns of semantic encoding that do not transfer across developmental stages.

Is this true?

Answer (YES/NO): NO